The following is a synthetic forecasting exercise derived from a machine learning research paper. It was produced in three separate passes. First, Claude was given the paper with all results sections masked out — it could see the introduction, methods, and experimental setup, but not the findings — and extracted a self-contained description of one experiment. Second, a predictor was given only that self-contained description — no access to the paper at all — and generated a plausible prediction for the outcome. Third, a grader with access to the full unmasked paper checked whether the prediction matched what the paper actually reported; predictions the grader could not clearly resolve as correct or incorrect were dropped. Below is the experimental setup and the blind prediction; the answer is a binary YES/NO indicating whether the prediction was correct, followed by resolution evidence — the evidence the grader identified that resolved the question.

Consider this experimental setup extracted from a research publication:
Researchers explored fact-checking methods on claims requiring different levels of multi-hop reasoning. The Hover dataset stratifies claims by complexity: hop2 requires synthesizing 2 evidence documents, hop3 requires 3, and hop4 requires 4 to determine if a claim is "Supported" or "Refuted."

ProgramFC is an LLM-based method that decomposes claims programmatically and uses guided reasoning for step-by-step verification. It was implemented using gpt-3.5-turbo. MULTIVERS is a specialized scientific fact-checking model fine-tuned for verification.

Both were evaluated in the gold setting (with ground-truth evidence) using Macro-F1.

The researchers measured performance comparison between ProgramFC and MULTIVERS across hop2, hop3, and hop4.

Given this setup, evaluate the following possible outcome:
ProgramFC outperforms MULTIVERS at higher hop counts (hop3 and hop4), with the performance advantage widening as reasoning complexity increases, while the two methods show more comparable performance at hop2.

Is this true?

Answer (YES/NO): YES